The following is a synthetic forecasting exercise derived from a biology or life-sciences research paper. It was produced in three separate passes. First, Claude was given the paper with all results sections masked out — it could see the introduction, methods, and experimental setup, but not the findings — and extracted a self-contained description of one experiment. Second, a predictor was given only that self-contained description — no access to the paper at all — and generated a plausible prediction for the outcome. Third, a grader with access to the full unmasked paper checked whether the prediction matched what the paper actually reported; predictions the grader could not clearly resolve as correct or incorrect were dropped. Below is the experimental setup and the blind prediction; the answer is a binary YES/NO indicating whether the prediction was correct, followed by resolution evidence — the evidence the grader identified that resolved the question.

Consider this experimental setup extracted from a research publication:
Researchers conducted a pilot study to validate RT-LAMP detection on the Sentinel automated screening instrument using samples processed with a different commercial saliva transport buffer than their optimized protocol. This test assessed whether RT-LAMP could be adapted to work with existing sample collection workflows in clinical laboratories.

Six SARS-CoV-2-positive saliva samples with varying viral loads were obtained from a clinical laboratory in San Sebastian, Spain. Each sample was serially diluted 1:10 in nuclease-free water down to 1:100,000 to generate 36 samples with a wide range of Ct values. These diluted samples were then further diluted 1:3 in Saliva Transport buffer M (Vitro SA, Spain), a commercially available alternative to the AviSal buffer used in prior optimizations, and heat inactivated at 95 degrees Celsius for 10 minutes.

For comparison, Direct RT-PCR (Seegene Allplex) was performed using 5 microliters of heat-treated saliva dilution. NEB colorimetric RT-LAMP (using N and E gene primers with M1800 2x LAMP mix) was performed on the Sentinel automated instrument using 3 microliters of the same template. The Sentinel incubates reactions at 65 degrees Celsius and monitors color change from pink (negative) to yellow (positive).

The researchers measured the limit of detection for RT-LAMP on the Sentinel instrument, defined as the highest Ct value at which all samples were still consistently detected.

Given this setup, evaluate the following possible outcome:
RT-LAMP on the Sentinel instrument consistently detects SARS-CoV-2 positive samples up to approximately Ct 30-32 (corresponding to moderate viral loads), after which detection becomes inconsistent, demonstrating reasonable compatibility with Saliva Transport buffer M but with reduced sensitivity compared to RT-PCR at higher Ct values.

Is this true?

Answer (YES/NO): YES